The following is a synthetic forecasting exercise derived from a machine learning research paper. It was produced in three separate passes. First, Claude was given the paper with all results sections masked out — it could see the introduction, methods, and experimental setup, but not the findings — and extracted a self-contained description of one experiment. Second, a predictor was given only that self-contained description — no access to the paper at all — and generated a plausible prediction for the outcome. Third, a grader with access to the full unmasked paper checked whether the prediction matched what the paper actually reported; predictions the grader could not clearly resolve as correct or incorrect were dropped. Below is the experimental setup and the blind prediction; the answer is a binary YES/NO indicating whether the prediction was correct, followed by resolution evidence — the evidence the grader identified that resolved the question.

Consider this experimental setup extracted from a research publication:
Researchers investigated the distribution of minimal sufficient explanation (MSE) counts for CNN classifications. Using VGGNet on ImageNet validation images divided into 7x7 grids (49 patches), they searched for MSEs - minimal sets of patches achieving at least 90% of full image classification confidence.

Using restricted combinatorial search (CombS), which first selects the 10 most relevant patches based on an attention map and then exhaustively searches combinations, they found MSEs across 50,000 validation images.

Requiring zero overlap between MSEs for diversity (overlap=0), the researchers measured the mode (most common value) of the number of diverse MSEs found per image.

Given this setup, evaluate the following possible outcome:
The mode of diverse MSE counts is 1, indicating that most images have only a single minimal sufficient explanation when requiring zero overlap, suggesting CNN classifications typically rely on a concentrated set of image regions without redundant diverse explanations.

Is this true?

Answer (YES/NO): YES